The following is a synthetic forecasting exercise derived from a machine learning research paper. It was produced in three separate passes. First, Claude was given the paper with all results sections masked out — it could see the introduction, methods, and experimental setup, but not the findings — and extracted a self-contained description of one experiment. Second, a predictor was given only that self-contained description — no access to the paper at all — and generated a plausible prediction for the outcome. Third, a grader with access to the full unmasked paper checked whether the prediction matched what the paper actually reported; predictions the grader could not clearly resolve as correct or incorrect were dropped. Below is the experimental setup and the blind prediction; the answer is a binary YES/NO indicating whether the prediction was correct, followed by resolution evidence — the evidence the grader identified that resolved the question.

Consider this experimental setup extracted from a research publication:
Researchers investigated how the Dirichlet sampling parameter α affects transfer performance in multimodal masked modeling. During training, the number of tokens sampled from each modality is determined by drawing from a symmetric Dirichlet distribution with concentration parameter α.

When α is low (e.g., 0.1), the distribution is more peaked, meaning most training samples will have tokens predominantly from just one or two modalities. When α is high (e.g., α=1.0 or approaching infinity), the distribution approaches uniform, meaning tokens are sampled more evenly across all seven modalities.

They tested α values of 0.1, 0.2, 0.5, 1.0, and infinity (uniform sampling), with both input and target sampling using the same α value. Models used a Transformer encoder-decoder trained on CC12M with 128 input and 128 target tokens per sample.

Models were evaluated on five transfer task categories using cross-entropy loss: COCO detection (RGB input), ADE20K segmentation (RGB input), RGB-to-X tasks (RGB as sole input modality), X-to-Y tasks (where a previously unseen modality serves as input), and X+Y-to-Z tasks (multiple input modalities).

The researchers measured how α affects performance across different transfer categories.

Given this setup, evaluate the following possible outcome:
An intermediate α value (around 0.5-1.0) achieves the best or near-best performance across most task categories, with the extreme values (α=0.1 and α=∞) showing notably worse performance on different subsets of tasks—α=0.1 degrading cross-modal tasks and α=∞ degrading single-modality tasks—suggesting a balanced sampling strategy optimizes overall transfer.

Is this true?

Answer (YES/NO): NO